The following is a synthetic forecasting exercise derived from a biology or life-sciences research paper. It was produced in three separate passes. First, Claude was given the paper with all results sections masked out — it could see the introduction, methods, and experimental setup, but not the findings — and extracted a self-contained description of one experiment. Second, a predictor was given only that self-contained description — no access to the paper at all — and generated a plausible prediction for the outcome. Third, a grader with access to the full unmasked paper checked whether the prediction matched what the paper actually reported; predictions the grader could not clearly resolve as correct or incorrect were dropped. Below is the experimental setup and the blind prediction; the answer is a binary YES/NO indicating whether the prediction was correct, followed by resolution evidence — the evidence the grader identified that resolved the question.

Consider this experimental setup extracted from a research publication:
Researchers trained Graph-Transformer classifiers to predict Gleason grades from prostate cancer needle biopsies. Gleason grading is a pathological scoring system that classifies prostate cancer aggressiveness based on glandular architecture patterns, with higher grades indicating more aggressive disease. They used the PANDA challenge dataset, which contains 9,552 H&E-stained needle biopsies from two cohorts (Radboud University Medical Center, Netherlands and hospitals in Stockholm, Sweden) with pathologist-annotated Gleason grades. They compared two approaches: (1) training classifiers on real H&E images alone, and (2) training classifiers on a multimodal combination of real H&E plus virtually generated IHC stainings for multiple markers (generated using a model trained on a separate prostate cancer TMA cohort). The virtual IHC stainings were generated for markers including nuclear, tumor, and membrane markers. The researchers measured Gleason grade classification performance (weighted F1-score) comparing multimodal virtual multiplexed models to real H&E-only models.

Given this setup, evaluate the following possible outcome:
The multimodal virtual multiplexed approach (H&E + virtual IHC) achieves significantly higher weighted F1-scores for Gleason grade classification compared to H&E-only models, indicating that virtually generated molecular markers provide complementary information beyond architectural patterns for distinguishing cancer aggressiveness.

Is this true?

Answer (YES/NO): YES